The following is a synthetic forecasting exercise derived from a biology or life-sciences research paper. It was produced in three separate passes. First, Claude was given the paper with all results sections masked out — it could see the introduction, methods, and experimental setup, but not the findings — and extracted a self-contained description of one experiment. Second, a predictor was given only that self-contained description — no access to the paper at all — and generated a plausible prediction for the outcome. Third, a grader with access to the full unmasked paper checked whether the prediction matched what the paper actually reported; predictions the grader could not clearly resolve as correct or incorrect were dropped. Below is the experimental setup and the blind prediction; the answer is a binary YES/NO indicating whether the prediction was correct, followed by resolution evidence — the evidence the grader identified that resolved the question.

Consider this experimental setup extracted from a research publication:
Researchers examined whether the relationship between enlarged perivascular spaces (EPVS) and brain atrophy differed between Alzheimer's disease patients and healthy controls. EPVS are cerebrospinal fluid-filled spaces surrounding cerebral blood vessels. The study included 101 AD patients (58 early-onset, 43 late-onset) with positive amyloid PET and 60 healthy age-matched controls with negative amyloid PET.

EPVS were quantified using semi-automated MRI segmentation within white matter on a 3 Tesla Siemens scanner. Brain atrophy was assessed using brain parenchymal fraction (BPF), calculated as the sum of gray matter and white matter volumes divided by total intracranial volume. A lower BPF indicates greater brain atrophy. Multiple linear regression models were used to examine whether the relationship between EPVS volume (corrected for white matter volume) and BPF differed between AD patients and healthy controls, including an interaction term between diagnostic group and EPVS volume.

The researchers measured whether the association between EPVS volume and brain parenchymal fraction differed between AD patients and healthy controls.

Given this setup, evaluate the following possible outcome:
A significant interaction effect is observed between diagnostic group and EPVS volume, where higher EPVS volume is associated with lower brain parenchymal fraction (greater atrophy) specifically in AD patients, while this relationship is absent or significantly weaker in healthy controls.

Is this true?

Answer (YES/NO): NO